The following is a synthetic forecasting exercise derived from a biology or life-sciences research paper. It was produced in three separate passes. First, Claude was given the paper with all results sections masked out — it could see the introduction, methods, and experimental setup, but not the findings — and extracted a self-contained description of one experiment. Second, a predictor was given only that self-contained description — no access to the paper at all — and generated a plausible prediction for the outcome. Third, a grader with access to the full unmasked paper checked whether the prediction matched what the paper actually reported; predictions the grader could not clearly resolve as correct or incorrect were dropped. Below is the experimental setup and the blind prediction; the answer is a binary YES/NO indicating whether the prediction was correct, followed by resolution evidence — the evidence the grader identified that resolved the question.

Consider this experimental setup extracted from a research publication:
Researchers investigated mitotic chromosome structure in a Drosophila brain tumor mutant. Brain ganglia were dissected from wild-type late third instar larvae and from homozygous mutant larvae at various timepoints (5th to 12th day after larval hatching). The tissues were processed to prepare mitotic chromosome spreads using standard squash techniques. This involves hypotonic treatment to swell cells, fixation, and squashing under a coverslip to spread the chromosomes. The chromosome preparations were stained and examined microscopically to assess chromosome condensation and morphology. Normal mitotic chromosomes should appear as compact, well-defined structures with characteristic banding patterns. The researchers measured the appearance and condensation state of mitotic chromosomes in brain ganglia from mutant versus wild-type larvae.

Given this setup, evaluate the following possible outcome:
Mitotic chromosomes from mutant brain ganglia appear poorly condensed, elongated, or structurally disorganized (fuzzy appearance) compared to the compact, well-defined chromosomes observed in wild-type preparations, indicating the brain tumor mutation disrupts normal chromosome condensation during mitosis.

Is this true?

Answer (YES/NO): YES